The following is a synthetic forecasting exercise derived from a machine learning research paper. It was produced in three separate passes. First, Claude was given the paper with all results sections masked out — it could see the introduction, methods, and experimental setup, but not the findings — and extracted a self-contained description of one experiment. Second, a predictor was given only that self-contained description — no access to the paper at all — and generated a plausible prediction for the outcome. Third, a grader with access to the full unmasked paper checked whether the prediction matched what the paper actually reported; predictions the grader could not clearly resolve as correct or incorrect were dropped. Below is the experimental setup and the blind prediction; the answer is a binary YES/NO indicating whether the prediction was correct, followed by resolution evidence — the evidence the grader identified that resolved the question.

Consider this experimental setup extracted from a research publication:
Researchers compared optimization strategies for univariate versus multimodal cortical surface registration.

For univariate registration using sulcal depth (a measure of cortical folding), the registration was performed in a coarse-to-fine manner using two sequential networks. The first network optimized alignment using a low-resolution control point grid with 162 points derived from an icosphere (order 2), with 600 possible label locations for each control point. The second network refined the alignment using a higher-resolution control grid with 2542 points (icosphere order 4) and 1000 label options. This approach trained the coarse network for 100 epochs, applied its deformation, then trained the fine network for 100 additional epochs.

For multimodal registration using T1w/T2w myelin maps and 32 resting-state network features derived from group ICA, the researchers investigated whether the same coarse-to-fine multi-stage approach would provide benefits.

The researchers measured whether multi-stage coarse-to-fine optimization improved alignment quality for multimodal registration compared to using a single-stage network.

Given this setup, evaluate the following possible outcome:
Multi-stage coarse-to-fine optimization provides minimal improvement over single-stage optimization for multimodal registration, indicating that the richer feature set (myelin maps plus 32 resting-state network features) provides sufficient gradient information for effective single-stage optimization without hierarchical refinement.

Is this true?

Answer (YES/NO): YES